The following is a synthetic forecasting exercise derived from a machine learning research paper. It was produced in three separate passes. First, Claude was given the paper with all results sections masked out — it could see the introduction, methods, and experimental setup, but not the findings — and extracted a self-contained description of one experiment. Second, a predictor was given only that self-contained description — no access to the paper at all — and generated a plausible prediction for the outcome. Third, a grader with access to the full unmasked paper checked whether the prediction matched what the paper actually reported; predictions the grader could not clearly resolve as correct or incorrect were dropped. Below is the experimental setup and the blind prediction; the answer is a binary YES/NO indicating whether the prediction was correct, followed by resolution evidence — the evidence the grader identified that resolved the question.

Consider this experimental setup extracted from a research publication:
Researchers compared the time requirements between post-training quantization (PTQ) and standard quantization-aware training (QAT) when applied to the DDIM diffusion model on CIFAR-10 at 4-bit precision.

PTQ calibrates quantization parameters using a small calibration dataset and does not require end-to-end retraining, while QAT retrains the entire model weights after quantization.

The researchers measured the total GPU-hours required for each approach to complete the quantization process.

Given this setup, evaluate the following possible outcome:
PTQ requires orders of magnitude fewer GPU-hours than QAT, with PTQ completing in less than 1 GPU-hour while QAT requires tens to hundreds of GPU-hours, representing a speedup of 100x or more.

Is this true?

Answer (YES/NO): NO